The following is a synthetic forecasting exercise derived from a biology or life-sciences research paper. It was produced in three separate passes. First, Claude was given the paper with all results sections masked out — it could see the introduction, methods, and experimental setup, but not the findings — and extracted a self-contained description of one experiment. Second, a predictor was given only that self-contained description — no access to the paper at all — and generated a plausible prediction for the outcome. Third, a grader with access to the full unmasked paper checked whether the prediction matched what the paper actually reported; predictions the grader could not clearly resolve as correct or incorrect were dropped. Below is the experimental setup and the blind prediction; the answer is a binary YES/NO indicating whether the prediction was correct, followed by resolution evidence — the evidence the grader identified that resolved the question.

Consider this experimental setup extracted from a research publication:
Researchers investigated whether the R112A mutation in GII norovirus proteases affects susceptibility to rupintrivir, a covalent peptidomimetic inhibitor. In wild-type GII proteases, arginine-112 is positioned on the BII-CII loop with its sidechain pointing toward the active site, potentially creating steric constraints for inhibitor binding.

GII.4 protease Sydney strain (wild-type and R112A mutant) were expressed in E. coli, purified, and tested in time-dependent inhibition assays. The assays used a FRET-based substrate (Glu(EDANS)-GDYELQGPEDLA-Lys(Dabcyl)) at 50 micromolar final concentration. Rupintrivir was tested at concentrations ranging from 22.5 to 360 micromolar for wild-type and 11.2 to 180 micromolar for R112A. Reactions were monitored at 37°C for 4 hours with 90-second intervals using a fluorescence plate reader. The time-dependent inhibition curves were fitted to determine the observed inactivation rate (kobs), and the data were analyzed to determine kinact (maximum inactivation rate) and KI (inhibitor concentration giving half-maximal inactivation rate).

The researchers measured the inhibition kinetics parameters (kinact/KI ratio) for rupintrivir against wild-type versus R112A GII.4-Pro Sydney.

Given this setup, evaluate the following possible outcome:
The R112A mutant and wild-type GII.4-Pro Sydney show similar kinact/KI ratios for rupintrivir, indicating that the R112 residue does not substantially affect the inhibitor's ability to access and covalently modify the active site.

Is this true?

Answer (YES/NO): YES